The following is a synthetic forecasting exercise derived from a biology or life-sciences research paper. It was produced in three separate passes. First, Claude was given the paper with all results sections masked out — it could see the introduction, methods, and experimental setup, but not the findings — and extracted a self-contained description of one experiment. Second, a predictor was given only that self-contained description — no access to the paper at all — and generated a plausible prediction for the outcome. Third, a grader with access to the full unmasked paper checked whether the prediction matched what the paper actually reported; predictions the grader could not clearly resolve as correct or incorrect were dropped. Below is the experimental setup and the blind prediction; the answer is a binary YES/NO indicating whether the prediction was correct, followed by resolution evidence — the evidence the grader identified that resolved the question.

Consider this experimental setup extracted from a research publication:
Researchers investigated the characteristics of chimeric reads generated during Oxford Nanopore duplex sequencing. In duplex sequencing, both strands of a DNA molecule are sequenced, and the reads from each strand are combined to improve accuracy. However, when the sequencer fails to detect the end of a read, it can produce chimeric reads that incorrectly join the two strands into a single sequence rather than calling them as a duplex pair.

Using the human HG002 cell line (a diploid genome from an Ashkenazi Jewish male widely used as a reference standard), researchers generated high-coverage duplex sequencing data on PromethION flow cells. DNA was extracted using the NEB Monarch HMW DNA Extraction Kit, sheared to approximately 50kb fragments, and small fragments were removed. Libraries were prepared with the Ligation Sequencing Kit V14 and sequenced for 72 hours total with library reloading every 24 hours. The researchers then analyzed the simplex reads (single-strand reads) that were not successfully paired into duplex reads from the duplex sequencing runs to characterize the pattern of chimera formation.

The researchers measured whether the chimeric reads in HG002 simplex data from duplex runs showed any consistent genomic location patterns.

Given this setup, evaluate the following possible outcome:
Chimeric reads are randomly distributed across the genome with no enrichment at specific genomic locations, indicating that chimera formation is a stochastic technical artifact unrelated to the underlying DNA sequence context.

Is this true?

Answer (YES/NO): NO